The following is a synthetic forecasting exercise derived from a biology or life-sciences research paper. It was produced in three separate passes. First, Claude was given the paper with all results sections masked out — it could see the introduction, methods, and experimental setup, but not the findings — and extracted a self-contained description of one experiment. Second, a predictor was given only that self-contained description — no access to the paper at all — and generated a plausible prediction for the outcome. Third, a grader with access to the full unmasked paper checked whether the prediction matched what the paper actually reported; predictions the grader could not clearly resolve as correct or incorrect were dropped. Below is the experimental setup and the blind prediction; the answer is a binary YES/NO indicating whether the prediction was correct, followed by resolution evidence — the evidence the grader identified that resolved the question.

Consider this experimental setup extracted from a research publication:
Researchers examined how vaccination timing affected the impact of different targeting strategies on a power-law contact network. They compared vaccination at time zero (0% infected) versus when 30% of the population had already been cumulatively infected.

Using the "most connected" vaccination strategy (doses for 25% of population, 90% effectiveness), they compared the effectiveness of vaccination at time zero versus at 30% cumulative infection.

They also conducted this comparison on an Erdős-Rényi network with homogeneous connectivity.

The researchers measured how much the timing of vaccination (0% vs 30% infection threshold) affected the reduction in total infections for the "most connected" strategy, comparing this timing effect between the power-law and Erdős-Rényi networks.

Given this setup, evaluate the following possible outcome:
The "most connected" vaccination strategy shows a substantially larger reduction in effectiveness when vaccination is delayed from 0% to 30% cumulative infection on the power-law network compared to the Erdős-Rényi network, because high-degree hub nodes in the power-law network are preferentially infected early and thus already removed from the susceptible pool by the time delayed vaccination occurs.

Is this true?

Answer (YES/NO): YES